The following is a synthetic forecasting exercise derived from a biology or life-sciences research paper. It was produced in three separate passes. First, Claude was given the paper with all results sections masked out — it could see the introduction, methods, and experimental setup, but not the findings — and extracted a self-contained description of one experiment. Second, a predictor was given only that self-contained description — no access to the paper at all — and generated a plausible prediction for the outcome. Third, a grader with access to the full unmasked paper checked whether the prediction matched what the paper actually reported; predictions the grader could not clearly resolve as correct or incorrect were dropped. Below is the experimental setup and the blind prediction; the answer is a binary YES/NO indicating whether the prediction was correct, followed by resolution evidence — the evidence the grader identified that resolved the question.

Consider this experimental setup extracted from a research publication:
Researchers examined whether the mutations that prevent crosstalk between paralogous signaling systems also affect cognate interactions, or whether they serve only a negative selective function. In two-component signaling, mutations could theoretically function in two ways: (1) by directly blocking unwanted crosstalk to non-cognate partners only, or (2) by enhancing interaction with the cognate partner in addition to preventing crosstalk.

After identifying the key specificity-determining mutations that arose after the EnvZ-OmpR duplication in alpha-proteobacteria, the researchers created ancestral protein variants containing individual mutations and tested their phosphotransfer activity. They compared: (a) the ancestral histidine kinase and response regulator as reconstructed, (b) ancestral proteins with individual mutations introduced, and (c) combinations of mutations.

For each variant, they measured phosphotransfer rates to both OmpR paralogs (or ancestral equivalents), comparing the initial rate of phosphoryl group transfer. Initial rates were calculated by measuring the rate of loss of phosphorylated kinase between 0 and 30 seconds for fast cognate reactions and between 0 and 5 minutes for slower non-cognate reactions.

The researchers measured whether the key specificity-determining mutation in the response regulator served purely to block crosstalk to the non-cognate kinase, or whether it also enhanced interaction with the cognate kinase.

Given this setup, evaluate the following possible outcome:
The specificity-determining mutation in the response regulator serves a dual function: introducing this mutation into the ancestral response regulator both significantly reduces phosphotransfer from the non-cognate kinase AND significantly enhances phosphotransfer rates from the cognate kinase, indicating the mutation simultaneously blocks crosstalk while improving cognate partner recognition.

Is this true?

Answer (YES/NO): YES